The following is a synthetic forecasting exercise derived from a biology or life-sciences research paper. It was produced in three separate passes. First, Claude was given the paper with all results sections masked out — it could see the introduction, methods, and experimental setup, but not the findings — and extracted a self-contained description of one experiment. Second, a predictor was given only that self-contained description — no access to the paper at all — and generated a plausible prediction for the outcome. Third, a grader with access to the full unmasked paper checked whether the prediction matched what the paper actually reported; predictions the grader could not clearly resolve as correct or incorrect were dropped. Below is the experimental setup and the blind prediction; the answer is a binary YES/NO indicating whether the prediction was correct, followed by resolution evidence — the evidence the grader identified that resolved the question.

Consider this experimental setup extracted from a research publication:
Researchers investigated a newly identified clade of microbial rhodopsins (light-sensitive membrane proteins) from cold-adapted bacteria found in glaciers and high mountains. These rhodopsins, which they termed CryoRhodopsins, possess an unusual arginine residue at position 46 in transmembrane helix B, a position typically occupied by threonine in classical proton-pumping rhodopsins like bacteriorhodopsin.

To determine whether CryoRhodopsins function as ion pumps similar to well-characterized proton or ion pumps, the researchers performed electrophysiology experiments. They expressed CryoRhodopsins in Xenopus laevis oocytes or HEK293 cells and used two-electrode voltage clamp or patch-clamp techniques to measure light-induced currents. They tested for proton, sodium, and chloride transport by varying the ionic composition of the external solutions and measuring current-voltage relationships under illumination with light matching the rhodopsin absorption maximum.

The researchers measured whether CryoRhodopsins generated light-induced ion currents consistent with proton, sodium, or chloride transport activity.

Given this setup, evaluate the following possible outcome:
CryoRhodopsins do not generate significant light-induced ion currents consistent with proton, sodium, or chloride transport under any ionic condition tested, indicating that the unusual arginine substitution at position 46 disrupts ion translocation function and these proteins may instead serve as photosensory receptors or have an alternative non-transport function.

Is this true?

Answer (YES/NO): YES